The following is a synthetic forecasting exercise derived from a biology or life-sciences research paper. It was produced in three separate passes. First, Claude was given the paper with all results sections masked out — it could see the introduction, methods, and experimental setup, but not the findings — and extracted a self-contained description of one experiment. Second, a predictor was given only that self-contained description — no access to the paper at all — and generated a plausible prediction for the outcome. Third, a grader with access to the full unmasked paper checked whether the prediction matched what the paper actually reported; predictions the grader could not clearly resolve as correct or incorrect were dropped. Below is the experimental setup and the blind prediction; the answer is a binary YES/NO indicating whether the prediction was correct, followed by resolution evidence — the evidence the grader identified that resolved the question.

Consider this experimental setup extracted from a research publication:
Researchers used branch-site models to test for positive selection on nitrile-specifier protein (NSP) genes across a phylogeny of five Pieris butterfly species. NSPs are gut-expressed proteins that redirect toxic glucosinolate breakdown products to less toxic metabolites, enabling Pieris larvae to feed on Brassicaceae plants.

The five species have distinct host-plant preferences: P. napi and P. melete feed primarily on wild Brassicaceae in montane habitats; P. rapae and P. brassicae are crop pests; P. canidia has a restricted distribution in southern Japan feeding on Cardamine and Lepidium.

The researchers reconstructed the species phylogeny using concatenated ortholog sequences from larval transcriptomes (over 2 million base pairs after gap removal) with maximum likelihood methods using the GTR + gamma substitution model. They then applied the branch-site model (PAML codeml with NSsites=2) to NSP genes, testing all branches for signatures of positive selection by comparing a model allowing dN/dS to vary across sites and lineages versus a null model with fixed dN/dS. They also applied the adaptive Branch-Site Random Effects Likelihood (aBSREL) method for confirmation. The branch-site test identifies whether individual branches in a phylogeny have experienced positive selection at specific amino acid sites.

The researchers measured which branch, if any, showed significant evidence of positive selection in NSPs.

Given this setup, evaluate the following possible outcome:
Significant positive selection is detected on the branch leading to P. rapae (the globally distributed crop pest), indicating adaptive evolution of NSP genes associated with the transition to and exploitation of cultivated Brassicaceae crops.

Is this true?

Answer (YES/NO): NO